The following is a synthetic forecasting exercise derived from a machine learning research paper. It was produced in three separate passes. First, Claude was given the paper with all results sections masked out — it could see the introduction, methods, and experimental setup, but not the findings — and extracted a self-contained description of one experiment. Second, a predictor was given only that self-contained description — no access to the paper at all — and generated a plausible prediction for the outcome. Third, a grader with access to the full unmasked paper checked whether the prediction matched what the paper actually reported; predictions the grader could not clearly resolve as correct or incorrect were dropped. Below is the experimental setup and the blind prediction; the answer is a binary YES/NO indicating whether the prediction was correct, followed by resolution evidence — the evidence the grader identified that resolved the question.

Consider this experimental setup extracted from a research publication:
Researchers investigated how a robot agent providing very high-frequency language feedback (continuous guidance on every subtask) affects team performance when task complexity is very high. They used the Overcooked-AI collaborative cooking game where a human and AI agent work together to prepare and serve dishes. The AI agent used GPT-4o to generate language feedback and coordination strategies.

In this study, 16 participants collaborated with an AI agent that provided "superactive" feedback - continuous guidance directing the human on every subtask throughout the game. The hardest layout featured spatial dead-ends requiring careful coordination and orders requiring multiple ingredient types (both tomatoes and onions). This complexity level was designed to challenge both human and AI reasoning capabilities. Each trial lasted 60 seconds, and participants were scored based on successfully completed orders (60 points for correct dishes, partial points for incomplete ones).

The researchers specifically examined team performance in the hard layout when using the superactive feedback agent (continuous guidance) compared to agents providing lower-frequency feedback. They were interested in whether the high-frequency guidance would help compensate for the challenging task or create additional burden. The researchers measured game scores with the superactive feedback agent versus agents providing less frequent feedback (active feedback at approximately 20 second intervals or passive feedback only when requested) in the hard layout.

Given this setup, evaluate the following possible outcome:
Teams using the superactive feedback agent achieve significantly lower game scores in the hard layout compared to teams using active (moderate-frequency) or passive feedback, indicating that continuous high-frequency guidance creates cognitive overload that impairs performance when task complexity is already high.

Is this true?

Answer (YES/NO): NO